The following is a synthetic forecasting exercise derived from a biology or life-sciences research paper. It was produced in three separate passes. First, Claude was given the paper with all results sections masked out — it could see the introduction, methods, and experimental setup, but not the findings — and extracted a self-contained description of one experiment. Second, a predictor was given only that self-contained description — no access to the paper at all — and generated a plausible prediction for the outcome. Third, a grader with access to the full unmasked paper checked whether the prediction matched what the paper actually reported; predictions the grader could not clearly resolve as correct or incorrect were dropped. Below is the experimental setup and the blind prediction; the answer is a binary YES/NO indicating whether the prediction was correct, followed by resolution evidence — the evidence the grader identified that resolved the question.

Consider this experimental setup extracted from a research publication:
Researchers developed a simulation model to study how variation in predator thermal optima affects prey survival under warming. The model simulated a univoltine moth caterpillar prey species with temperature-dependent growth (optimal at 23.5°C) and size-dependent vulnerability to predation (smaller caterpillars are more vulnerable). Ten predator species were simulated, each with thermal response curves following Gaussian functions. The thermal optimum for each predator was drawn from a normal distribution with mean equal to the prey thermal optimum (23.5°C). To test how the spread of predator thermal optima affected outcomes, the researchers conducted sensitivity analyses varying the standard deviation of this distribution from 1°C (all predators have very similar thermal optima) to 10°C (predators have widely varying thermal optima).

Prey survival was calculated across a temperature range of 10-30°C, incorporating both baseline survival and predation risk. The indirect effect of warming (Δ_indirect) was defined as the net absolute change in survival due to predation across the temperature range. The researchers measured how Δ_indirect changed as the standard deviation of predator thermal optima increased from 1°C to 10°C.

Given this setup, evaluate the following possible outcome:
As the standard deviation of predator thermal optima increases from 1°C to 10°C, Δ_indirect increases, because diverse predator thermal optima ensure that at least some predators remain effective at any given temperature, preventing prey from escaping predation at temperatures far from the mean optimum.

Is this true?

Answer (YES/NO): NO